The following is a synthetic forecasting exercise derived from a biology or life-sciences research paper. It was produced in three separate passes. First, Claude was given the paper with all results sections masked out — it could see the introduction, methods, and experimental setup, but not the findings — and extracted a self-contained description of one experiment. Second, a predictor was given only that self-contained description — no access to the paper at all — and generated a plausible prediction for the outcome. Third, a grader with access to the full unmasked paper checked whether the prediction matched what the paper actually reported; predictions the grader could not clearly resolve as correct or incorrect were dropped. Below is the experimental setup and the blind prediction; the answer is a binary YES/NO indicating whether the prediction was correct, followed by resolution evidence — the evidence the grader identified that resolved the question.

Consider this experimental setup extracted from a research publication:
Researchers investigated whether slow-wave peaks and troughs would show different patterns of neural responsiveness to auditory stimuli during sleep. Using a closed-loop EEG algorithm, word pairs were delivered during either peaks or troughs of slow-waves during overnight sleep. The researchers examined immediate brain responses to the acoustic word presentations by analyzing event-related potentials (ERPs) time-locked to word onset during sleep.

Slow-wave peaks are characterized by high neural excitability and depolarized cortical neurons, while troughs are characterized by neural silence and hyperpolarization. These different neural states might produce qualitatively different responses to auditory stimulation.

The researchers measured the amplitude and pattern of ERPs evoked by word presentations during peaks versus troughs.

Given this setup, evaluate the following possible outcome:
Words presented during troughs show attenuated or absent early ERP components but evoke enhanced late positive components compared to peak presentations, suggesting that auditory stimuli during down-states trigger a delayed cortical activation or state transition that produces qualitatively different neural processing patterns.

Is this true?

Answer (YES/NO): NO